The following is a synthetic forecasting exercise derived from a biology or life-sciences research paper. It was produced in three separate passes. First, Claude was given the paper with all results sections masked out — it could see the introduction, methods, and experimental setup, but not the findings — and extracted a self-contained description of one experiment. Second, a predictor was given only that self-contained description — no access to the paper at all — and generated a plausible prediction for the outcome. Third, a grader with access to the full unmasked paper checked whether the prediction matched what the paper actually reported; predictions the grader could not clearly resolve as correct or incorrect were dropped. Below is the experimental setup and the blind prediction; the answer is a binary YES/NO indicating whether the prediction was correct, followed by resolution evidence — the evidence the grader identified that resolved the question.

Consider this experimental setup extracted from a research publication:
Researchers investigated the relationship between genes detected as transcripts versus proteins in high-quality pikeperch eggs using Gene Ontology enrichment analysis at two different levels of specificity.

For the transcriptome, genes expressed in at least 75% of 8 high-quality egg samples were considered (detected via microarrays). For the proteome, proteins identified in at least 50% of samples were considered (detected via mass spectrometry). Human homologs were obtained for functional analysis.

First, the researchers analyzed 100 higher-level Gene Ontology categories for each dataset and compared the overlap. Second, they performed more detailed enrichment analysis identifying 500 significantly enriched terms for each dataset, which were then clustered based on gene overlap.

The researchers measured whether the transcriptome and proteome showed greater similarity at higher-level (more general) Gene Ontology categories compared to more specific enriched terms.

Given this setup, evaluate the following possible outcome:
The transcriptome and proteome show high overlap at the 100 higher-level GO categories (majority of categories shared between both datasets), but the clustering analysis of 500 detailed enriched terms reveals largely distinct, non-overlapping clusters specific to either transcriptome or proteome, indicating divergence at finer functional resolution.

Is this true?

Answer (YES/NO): YES